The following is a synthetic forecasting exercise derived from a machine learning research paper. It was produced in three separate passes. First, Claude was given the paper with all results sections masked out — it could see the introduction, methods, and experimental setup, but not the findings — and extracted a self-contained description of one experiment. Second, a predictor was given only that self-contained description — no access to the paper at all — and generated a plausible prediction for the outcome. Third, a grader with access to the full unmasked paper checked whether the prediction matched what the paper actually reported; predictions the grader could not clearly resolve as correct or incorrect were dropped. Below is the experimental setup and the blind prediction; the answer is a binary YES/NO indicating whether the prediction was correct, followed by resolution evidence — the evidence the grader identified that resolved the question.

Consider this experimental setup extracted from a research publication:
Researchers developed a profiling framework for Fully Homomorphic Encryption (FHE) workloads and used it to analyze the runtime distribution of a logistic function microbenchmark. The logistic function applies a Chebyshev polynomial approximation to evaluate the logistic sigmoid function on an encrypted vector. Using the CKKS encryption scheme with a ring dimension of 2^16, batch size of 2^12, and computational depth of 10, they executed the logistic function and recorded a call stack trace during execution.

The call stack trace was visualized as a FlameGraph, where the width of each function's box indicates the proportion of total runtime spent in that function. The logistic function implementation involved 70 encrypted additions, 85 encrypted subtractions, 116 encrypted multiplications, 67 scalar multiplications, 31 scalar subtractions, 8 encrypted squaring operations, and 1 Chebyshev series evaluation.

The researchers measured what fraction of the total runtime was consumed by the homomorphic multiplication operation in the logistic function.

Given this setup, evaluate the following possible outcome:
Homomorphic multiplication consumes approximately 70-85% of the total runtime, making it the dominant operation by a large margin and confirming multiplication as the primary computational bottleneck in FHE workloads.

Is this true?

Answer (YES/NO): NO